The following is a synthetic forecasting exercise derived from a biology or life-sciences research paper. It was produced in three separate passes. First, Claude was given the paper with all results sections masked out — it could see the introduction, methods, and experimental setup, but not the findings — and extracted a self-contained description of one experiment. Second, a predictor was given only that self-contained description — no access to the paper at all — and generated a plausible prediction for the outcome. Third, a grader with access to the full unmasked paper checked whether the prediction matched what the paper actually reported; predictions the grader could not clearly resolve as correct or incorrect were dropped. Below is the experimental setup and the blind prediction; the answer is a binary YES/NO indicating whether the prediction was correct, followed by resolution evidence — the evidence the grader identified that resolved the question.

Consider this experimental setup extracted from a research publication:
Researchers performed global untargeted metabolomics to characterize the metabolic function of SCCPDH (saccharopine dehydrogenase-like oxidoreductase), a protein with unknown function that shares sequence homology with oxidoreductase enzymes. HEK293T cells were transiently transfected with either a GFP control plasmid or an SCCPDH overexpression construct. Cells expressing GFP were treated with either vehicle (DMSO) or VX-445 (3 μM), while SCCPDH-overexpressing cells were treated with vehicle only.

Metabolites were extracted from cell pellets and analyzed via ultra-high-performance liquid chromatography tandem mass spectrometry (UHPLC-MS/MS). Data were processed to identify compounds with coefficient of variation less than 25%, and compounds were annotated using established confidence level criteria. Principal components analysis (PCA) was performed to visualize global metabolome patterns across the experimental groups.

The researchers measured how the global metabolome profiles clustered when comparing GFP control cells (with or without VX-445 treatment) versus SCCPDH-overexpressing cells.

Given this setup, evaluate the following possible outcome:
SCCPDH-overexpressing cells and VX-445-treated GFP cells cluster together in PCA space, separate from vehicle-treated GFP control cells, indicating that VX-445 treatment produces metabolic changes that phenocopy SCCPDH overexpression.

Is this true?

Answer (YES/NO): NO